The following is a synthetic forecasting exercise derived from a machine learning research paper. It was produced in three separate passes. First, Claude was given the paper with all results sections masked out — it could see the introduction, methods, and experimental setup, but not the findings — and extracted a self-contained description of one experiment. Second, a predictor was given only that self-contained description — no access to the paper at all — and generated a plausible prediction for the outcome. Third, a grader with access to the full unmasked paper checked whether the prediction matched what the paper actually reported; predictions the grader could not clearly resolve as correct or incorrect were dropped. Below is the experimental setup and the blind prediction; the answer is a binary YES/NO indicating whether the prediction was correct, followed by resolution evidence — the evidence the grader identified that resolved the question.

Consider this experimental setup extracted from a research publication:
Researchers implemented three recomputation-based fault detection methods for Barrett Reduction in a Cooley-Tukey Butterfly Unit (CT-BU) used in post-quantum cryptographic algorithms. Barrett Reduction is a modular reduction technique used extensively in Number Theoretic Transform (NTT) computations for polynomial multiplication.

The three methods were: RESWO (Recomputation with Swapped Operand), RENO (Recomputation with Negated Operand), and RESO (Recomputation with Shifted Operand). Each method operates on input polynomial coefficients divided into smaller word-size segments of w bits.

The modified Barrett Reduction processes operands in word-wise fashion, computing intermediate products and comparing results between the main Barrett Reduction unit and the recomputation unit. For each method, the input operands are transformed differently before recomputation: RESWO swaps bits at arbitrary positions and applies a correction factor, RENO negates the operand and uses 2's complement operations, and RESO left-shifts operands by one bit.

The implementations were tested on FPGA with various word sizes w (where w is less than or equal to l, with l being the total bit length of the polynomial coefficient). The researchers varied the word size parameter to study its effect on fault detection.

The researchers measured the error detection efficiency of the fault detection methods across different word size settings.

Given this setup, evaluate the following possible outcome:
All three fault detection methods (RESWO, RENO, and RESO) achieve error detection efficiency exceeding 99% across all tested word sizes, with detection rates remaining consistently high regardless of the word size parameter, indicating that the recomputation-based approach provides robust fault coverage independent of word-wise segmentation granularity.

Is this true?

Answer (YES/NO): YES